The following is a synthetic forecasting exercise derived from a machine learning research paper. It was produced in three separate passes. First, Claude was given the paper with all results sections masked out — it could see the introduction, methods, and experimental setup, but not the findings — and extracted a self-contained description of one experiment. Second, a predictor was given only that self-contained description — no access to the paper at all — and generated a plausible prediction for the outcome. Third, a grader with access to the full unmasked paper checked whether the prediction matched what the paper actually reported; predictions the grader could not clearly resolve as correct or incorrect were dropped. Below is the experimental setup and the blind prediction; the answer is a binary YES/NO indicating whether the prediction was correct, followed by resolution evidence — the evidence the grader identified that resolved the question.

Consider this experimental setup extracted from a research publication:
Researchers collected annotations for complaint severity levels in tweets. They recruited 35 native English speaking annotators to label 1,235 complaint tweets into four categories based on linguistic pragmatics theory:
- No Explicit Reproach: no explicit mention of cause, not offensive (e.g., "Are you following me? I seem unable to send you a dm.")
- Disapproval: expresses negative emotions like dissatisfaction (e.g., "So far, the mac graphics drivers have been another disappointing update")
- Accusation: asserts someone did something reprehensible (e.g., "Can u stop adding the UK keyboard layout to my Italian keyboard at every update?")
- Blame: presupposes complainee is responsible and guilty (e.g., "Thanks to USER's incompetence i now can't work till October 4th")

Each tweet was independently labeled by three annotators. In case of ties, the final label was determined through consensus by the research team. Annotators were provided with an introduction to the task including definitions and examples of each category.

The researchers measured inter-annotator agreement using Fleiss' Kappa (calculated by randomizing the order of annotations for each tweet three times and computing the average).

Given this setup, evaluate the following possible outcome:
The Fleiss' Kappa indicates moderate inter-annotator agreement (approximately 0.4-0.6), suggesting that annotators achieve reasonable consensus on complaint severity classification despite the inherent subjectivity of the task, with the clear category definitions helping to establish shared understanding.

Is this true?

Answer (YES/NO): NO